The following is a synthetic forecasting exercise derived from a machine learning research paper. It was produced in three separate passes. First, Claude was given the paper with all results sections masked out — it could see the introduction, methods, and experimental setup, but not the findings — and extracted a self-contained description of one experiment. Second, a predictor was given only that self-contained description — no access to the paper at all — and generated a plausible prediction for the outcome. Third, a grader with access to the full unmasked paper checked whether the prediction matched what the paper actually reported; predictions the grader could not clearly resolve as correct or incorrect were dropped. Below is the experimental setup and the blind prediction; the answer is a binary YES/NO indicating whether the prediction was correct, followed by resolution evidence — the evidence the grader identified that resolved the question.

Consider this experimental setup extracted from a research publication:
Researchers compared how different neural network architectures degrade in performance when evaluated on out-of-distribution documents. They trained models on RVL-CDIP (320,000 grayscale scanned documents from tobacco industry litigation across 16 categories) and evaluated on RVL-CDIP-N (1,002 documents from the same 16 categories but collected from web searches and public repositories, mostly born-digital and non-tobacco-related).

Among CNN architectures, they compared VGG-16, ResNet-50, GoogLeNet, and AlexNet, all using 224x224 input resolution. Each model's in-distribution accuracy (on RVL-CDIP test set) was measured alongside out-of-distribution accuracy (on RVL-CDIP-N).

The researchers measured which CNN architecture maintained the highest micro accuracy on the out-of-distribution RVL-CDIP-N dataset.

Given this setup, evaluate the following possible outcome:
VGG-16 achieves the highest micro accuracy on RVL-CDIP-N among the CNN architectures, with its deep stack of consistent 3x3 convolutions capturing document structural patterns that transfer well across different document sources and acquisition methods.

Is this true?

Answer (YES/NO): YES